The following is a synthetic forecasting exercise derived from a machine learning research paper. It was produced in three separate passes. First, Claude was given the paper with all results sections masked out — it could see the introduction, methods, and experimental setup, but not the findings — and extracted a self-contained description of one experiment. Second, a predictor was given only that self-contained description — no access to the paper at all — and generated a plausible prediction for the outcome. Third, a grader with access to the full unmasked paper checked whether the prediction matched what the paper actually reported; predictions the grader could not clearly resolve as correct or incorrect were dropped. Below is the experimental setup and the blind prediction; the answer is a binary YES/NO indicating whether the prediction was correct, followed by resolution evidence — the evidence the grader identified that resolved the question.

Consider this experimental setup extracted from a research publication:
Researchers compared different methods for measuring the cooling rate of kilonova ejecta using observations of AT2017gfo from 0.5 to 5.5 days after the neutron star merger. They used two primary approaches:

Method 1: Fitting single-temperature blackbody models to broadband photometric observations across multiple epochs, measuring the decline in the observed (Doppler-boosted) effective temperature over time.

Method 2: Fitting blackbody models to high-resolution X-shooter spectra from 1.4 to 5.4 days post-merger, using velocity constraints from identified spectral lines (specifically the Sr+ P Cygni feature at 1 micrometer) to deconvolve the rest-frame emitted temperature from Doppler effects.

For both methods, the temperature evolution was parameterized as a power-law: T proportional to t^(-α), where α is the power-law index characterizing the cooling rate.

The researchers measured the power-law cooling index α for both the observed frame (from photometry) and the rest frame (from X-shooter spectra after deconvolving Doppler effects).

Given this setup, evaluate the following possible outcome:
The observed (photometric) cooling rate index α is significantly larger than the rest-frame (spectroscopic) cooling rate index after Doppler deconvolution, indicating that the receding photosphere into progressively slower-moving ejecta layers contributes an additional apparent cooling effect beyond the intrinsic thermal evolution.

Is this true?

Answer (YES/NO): YES